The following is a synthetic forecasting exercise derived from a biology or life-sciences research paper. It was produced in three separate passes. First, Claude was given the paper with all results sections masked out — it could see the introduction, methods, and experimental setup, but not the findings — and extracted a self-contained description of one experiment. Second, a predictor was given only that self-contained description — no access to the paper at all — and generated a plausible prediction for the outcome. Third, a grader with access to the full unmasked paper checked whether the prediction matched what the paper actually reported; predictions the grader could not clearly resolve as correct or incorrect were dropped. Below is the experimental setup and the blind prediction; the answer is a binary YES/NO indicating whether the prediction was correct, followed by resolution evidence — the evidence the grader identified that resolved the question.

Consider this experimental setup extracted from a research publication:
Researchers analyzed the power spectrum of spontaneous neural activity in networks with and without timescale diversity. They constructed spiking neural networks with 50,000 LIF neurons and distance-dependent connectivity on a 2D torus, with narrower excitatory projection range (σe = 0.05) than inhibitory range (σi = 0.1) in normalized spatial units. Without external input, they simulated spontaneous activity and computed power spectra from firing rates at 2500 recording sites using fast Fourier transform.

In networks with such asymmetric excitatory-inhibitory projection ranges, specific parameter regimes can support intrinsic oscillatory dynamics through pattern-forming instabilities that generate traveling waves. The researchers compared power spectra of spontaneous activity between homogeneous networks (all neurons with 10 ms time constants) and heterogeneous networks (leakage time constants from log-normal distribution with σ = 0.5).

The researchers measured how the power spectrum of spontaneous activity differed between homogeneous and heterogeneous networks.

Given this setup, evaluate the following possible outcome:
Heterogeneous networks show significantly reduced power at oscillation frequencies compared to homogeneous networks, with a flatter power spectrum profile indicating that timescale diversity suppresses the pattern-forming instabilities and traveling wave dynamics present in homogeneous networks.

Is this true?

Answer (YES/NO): YES